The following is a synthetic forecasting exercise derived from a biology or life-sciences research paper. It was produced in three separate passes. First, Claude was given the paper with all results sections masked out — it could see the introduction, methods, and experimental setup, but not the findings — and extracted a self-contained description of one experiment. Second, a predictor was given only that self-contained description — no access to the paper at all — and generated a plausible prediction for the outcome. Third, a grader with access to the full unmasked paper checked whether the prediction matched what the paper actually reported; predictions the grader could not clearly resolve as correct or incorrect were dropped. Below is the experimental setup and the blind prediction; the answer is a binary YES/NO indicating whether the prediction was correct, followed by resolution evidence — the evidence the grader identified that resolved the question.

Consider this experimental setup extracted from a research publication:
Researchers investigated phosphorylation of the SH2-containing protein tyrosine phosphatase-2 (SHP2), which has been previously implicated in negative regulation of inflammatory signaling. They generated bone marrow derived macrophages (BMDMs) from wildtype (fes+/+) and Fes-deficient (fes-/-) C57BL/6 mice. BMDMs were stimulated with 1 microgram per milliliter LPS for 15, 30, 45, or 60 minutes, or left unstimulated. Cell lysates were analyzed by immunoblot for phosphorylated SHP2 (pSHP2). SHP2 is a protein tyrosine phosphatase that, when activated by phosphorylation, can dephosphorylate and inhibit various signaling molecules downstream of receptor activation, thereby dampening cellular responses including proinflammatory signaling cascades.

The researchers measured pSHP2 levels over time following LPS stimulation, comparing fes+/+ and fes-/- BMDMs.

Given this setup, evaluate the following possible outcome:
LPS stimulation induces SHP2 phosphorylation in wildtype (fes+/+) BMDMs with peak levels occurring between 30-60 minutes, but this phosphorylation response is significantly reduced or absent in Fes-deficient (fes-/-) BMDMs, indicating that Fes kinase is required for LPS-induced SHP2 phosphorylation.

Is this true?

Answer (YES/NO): NO